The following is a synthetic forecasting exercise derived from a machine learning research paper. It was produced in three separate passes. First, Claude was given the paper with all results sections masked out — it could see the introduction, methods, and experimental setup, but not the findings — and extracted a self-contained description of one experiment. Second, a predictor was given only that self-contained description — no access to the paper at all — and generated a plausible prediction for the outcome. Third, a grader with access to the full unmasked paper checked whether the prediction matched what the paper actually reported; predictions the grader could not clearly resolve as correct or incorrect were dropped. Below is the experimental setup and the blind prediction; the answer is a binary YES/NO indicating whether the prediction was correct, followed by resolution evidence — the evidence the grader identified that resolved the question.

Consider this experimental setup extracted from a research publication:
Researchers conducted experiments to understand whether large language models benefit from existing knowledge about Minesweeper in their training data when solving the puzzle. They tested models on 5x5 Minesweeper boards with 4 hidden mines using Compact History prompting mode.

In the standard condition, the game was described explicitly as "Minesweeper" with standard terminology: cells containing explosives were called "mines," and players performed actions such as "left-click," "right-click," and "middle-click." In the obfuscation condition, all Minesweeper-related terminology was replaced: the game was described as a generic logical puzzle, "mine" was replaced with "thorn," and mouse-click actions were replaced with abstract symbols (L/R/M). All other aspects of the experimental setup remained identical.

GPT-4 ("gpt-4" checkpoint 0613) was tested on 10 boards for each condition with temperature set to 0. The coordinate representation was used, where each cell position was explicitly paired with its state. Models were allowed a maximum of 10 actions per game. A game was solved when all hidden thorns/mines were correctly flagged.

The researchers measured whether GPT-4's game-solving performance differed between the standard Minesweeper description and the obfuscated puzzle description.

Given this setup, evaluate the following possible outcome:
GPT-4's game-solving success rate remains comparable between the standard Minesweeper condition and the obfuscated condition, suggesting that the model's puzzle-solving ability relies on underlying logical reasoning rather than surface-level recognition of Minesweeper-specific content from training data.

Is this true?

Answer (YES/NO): YES